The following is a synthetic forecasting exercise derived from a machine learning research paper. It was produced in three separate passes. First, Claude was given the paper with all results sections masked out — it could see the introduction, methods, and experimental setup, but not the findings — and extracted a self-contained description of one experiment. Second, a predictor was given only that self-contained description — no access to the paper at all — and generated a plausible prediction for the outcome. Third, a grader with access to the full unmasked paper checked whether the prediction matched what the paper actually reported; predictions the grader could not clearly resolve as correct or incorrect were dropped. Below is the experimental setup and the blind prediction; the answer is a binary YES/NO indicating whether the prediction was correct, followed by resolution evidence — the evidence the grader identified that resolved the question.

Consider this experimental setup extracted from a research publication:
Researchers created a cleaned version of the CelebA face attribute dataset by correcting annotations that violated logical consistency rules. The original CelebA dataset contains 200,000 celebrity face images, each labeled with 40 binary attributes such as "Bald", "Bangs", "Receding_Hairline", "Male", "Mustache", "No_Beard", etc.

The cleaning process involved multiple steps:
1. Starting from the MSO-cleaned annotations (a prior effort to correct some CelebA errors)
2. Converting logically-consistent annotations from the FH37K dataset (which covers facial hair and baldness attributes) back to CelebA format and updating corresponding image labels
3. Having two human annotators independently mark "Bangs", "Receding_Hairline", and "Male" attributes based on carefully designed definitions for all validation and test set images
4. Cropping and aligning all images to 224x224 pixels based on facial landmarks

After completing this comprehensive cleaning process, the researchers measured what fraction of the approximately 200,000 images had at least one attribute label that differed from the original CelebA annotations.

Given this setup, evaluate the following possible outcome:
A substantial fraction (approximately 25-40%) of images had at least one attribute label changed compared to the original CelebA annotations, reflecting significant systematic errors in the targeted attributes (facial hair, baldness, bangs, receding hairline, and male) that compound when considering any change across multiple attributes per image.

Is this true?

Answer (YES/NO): YES